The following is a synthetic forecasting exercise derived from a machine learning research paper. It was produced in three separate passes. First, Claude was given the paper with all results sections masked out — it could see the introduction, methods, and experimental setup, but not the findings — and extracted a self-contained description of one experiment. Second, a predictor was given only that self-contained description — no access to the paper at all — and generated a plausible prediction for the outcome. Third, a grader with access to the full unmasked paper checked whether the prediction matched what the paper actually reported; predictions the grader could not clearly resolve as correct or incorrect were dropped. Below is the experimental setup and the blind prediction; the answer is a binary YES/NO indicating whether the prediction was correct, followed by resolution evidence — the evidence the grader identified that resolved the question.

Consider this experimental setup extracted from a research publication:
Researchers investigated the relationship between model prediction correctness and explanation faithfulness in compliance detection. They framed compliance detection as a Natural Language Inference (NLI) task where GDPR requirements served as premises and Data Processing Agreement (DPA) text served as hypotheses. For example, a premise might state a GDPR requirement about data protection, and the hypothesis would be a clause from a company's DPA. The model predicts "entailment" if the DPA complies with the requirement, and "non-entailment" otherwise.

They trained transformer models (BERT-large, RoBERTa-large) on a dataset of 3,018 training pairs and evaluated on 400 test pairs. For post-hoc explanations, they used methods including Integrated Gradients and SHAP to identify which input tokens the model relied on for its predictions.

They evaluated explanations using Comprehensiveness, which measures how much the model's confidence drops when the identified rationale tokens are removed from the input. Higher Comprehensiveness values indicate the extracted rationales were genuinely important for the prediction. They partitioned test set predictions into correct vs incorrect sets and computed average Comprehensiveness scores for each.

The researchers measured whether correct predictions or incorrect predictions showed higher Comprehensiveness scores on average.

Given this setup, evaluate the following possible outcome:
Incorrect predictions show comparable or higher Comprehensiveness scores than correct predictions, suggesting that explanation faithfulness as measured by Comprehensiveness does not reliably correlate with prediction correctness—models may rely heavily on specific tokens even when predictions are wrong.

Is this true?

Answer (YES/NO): NO